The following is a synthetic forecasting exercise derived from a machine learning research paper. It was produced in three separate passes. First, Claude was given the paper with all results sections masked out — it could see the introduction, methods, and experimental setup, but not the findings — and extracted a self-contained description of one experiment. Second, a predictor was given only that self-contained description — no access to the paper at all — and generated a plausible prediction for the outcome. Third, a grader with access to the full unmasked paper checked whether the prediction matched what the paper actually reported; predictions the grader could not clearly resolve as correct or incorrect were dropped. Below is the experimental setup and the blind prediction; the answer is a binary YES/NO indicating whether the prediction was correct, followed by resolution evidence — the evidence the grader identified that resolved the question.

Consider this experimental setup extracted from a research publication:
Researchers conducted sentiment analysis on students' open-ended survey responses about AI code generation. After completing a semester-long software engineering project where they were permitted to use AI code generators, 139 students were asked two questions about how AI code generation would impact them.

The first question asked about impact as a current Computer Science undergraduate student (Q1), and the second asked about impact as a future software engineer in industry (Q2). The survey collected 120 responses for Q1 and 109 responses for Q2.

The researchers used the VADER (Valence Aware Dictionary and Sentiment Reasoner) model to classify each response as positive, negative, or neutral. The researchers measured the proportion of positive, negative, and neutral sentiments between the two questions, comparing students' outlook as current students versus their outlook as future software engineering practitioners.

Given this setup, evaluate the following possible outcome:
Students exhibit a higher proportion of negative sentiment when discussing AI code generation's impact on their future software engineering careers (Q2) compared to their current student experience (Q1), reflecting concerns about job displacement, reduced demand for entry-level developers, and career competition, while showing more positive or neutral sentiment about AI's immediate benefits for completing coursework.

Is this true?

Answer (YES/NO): YES